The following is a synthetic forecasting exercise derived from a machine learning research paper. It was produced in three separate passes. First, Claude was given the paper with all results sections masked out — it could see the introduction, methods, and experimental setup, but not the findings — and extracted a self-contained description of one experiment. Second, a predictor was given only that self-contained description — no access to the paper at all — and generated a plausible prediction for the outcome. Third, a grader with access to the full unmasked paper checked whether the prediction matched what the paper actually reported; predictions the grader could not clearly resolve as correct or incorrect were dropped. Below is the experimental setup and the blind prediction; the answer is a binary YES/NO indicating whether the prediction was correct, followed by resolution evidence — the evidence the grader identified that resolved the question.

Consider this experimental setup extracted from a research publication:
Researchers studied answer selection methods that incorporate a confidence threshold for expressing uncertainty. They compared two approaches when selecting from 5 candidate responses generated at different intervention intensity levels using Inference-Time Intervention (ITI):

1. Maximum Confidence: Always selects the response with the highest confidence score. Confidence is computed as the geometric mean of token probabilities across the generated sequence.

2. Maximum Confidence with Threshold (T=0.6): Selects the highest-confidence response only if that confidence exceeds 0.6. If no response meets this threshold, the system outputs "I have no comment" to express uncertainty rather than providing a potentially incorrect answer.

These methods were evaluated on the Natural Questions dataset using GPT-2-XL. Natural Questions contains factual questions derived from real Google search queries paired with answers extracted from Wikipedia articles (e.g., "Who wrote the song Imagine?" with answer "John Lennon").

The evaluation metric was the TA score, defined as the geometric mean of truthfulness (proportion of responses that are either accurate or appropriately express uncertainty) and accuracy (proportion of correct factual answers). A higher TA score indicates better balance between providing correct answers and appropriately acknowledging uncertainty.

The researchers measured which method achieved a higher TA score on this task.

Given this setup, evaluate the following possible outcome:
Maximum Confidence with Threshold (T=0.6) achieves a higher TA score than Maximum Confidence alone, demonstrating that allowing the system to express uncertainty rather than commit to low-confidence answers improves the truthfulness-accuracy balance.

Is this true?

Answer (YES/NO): YES